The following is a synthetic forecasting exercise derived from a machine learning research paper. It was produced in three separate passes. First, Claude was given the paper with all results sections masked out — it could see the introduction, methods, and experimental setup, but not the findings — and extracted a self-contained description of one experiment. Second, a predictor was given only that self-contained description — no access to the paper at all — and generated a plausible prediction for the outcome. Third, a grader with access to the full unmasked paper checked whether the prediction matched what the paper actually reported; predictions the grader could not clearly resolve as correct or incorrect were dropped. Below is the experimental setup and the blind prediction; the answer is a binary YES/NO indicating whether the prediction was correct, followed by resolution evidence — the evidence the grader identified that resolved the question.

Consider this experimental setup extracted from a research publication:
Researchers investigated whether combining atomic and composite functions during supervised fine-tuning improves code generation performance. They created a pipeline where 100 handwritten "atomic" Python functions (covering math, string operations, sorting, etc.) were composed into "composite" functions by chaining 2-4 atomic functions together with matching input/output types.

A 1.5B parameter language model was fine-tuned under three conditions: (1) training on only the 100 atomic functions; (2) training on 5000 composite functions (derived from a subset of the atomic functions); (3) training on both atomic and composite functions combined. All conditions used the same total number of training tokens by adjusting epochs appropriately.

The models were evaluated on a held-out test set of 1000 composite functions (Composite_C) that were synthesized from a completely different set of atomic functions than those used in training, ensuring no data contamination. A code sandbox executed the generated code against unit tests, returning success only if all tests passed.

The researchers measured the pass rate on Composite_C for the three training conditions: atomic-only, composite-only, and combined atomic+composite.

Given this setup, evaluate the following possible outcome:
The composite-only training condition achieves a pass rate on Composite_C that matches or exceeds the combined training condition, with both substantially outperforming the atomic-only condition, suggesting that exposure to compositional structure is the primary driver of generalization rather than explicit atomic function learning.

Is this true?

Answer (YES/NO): NO